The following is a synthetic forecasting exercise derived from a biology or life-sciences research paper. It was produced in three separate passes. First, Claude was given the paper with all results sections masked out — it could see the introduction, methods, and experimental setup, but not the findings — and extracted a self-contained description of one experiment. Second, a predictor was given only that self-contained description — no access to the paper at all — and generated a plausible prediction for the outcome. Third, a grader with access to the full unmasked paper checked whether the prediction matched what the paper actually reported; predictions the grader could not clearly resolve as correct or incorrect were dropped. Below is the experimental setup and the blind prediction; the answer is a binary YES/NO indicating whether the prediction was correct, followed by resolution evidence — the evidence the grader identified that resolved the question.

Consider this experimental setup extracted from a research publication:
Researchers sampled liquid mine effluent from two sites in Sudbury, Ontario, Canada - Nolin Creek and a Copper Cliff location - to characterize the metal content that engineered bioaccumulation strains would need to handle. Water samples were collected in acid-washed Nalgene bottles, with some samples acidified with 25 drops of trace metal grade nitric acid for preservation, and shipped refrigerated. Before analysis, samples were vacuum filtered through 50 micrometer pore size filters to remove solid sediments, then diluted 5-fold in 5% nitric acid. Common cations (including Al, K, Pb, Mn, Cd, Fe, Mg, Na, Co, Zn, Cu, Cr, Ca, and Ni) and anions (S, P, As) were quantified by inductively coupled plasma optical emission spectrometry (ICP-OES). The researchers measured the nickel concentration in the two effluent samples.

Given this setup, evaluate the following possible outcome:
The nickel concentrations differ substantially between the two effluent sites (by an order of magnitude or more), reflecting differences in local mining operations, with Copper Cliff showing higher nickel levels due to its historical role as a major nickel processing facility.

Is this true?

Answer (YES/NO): YES